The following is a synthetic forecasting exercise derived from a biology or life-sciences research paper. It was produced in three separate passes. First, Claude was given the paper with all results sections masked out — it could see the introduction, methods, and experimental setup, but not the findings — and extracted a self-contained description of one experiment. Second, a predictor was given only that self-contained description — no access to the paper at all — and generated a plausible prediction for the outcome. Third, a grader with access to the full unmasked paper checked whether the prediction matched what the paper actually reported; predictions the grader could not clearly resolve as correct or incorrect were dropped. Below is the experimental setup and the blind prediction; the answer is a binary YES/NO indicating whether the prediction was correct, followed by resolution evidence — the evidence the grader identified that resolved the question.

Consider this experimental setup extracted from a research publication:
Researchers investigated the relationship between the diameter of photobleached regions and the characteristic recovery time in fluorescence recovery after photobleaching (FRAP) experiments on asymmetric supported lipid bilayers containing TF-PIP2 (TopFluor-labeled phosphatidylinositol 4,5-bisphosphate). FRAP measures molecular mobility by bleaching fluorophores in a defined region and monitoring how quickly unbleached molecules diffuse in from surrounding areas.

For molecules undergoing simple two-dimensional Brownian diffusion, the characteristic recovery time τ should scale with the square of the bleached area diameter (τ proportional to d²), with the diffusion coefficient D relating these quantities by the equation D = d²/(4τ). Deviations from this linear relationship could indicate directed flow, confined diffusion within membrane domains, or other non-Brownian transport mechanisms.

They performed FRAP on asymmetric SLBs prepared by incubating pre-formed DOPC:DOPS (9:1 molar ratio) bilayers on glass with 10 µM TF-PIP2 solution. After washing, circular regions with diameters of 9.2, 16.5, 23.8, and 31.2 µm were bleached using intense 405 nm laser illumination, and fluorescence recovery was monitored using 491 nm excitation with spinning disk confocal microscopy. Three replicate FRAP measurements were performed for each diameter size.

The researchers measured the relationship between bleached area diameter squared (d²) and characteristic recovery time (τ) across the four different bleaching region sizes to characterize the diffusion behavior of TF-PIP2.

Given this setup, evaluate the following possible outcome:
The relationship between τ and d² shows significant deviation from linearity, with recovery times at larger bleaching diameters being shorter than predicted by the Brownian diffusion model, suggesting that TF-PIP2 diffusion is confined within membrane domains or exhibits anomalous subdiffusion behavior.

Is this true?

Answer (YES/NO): NO